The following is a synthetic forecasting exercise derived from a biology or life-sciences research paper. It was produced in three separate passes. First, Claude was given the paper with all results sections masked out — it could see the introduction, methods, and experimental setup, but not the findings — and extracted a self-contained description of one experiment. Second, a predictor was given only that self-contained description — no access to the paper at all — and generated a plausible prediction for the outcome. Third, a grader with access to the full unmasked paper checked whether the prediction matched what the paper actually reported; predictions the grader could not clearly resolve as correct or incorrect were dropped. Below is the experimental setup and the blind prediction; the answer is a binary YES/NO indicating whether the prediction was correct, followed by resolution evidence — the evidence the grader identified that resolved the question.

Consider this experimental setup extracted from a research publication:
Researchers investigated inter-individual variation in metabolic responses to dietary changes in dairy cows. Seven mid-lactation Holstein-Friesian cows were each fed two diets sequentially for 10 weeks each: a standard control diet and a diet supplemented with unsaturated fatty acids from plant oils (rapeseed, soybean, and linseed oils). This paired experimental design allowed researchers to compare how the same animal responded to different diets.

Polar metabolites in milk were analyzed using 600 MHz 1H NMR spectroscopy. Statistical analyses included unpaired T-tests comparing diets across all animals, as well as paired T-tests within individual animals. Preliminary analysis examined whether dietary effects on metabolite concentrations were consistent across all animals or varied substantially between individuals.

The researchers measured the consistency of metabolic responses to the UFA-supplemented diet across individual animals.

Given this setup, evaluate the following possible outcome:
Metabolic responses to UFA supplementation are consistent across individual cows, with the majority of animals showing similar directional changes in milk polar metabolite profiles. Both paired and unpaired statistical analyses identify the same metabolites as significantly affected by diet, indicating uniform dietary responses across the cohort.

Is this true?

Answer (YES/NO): NO